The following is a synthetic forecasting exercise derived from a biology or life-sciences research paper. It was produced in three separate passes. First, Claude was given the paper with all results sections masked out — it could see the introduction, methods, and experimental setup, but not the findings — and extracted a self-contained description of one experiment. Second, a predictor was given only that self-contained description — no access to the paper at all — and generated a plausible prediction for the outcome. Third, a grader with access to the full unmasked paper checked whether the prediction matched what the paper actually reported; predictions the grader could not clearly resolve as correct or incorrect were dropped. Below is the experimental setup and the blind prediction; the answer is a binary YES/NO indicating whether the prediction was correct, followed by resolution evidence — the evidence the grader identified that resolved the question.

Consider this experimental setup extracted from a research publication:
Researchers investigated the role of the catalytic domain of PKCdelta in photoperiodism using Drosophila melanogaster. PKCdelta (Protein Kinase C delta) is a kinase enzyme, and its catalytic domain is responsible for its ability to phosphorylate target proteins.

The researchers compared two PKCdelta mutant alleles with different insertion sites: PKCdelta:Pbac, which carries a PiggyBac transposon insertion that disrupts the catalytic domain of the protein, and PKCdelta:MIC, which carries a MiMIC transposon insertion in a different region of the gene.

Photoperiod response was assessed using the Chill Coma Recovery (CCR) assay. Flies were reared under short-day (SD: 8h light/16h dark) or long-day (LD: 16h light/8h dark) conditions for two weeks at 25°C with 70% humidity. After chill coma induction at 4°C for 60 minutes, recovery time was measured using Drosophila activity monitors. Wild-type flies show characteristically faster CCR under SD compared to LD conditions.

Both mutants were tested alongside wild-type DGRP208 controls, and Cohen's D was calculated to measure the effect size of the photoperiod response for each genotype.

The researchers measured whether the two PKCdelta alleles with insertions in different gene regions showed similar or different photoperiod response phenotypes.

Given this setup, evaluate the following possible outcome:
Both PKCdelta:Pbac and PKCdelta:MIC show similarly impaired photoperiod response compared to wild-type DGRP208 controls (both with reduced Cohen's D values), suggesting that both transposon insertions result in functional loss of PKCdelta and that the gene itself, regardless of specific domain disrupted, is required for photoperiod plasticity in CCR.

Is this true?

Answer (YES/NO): NO